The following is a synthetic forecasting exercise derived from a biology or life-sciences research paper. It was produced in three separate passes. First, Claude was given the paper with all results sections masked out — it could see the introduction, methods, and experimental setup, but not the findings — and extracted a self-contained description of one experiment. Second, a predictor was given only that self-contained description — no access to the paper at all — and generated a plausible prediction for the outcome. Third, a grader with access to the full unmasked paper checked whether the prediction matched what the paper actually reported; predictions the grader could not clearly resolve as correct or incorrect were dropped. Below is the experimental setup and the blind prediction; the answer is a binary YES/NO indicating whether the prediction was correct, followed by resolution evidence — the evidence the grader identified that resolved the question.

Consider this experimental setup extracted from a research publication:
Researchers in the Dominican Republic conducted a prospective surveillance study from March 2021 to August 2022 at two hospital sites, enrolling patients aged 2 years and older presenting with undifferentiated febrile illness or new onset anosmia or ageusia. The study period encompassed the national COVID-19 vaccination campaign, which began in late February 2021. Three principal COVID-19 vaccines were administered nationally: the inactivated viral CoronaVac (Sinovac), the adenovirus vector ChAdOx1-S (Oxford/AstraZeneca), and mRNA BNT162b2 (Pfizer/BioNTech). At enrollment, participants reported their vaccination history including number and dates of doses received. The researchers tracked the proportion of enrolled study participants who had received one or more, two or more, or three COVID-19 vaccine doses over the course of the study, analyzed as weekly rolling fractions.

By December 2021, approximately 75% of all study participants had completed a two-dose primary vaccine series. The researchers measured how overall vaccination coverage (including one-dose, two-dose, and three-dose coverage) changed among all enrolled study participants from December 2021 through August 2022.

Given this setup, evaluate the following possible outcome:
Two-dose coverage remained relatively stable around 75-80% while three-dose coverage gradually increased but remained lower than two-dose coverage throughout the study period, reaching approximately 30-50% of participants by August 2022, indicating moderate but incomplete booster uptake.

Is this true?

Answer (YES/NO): NO